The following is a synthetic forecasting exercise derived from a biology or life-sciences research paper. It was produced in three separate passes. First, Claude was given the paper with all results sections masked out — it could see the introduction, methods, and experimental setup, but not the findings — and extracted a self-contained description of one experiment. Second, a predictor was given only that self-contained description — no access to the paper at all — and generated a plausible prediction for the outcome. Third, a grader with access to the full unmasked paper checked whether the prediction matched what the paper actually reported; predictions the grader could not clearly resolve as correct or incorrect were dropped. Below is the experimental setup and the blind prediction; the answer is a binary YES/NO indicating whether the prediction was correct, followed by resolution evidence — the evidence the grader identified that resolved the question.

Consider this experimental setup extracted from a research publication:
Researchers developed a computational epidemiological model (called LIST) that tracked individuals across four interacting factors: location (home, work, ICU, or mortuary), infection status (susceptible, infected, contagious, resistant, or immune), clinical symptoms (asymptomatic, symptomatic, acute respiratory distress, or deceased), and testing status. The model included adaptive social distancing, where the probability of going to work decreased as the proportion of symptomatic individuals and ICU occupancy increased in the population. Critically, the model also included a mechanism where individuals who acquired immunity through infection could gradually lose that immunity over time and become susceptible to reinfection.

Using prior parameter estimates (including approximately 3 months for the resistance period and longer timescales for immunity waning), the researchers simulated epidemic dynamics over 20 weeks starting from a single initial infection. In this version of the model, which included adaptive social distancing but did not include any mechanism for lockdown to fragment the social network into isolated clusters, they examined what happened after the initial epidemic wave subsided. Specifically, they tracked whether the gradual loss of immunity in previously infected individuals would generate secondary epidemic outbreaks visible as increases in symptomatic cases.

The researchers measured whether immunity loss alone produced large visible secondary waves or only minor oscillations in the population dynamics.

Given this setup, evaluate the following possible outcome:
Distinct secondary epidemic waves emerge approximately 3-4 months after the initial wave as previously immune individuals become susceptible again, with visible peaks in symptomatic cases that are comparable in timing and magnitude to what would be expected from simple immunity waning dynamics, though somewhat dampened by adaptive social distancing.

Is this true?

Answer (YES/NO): NO